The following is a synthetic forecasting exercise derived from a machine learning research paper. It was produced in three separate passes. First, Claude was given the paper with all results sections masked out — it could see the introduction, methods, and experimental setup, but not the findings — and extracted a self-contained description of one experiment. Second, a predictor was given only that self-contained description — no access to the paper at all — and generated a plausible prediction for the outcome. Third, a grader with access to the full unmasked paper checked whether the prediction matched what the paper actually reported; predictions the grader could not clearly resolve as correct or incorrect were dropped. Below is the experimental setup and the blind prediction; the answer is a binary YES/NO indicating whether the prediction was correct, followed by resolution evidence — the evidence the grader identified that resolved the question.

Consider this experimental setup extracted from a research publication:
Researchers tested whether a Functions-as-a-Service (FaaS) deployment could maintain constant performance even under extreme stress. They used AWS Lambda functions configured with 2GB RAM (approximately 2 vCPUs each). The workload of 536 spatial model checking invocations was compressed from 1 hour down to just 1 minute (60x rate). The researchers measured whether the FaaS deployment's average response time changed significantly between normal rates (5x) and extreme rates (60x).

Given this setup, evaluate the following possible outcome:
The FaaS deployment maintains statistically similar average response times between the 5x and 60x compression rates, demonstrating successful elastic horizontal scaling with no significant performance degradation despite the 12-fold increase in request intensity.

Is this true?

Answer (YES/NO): YES